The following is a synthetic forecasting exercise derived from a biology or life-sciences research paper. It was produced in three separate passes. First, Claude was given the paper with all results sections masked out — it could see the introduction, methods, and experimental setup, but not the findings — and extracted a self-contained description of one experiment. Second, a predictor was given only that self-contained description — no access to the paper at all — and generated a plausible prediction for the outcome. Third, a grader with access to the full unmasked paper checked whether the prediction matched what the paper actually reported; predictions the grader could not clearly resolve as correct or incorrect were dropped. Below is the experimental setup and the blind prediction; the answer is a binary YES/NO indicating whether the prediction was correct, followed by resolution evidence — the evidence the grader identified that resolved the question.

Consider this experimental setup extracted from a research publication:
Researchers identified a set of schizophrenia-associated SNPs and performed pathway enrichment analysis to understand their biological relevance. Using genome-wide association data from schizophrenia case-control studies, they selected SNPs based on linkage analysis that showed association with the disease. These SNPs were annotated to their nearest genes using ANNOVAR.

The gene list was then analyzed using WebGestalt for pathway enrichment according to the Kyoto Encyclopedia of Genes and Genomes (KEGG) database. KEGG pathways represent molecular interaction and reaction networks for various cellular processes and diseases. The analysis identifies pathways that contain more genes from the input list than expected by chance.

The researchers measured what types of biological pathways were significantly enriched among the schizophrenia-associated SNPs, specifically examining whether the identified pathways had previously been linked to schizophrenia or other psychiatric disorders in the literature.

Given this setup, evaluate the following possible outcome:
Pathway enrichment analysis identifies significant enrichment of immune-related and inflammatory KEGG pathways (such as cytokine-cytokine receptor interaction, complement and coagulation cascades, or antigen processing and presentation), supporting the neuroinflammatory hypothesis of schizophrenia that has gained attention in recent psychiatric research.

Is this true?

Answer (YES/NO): NO